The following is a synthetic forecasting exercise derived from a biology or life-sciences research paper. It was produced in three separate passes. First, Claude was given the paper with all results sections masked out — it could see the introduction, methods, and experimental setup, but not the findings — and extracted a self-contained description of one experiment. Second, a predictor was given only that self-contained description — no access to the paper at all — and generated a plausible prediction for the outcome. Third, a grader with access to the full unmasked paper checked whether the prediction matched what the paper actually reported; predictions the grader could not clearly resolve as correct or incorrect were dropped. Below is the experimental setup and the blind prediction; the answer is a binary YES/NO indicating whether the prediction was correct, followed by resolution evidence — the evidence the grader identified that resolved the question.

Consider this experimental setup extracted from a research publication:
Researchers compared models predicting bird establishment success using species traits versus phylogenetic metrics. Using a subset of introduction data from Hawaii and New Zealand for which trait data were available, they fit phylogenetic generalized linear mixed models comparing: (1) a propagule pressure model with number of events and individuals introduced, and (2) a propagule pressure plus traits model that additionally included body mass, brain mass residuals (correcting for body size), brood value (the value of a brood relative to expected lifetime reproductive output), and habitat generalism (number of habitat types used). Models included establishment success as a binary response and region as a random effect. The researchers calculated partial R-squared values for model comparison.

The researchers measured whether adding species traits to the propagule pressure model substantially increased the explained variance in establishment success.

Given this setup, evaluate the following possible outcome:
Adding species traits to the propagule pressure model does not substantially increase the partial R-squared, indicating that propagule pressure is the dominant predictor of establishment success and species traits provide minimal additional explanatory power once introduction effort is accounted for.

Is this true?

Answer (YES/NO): NO